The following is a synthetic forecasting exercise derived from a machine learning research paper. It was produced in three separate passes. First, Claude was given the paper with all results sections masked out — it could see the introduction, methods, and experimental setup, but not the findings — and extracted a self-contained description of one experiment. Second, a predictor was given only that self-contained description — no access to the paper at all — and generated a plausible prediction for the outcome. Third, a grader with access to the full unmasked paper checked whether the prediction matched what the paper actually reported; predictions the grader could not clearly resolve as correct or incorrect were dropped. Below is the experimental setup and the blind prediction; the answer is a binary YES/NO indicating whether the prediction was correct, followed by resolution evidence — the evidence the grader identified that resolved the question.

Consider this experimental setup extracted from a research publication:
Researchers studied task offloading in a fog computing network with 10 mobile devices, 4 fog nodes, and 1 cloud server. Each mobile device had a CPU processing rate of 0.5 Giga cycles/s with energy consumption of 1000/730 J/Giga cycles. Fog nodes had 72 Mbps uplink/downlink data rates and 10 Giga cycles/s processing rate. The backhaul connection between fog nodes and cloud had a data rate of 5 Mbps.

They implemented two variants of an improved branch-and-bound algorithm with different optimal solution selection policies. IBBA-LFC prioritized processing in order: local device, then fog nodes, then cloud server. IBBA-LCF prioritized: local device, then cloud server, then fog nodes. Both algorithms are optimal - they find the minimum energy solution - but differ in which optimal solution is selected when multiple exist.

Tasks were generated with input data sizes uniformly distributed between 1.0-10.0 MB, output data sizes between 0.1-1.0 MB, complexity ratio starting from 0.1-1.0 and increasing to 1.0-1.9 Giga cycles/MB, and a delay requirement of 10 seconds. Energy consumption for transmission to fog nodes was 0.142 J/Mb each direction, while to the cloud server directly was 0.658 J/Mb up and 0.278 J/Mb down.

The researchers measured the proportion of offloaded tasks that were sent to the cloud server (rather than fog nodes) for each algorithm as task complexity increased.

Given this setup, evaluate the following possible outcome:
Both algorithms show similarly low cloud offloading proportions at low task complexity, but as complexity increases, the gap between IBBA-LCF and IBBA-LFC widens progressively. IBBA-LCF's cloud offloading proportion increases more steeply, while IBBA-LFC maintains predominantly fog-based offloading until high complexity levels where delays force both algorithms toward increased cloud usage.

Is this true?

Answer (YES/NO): NO